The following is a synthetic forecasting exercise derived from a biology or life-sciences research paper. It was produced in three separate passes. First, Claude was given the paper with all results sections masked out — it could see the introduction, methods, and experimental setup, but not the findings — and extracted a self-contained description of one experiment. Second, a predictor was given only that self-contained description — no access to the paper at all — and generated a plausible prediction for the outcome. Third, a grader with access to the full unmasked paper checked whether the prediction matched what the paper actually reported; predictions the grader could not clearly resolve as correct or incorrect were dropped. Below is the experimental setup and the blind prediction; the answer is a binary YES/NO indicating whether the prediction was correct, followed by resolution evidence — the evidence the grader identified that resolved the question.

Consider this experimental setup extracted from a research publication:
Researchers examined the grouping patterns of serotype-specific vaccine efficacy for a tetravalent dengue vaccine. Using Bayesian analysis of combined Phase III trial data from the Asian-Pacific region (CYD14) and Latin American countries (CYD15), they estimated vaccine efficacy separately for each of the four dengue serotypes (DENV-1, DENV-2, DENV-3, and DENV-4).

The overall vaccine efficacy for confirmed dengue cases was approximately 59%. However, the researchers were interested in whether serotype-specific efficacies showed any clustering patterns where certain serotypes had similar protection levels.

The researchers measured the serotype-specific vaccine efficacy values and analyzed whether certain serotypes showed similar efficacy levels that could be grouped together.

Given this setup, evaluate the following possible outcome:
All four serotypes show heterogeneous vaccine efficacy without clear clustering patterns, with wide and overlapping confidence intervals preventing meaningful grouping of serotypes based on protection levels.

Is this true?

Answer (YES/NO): NO